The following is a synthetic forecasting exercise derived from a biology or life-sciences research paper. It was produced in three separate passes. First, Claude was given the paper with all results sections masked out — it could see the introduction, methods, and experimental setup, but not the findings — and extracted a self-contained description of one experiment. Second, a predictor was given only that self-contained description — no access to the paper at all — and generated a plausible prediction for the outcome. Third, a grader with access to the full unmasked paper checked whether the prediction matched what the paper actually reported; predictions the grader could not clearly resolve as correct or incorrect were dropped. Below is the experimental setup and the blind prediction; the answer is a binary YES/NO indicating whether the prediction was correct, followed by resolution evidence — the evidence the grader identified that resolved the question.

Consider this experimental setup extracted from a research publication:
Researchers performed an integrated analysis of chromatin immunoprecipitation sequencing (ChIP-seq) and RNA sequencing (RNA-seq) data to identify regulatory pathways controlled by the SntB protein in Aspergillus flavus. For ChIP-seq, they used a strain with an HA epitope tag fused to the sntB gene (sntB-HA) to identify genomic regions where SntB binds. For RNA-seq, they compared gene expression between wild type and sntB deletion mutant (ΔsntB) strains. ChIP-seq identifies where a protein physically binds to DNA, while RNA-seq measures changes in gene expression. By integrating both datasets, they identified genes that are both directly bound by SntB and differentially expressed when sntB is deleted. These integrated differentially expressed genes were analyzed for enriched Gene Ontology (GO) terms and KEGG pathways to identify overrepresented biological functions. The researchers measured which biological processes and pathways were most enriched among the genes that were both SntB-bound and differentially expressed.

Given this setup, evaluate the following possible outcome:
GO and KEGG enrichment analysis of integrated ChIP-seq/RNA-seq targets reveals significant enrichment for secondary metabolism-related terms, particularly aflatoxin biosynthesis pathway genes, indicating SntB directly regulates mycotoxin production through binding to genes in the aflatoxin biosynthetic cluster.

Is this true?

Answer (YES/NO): NO